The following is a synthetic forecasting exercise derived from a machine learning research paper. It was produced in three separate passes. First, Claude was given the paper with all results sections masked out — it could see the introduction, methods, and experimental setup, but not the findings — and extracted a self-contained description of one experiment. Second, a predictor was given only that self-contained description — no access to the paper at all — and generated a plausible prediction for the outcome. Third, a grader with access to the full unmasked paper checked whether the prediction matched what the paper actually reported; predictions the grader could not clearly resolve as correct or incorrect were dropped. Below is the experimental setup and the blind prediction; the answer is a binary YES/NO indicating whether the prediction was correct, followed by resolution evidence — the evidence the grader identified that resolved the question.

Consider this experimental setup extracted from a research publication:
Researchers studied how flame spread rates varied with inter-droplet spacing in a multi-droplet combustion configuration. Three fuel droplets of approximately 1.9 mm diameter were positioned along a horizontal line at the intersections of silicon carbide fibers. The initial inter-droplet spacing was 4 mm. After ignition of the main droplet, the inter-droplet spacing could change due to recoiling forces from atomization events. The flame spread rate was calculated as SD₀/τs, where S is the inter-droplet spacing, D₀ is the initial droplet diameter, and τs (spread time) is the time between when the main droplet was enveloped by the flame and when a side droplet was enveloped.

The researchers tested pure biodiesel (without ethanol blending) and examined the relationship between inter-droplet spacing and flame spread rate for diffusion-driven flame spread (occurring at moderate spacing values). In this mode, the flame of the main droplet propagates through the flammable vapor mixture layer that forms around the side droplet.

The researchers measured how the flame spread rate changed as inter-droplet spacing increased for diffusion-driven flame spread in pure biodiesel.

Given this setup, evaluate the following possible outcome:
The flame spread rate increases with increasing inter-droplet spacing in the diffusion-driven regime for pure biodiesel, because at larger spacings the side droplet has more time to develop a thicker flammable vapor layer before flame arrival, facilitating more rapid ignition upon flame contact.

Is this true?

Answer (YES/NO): YES